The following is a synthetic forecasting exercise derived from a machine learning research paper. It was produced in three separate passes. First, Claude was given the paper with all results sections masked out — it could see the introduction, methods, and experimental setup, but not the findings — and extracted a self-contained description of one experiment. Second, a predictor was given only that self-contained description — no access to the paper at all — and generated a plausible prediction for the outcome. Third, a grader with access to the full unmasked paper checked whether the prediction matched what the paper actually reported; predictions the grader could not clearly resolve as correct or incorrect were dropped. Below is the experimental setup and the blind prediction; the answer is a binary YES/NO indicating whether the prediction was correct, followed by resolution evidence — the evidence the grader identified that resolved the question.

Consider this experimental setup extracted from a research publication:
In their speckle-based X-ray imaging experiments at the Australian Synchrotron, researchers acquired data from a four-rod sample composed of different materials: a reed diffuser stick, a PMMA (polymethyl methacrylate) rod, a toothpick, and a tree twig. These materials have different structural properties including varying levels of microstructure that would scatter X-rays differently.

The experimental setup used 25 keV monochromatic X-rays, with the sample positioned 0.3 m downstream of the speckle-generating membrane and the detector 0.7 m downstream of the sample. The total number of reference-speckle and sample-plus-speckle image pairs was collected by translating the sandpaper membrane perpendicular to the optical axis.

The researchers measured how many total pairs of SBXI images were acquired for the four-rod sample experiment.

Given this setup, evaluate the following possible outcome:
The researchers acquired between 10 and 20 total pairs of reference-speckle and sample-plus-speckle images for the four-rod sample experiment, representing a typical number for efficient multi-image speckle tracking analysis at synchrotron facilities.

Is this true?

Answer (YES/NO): YES